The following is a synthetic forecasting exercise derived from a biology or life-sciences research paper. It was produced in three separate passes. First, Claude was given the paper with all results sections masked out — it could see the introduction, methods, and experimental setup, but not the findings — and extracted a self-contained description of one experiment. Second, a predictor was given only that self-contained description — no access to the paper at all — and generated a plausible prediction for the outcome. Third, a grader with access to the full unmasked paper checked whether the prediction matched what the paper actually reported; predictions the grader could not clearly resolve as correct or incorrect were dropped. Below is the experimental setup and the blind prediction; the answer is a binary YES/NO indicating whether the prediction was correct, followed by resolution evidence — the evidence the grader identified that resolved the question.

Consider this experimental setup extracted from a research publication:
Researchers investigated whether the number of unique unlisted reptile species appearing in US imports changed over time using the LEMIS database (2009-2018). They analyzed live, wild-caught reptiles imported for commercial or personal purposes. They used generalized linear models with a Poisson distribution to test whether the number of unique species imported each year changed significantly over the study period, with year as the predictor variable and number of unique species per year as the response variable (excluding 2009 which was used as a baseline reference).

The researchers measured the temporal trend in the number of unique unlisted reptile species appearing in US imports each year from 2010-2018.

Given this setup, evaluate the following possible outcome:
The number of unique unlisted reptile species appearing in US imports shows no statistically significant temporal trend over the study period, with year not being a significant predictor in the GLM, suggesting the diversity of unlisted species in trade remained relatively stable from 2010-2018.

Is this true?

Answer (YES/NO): NO